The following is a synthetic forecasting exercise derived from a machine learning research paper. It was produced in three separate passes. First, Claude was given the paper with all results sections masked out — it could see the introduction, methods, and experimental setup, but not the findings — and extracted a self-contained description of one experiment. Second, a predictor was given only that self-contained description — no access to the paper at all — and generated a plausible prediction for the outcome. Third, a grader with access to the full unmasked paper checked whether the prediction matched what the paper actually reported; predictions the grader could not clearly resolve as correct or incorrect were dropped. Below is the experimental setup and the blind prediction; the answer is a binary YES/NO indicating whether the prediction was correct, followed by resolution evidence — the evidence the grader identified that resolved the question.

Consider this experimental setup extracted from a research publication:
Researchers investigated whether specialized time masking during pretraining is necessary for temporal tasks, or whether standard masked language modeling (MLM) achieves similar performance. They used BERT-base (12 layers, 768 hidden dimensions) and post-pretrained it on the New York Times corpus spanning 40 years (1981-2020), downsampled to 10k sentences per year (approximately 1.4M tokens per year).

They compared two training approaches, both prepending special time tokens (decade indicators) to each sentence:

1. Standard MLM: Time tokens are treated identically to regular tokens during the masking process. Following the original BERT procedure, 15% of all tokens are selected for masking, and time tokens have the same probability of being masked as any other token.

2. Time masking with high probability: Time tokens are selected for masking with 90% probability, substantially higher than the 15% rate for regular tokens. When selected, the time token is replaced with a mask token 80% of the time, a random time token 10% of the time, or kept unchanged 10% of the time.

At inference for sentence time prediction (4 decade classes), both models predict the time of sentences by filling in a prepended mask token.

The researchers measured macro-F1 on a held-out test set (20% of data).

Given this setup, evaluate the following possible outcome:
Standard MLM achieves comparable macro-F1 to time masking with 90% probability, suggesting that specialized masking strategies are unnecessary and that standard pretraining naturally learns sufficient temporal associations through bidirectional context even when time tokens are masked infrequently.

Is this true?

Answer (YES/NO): NO